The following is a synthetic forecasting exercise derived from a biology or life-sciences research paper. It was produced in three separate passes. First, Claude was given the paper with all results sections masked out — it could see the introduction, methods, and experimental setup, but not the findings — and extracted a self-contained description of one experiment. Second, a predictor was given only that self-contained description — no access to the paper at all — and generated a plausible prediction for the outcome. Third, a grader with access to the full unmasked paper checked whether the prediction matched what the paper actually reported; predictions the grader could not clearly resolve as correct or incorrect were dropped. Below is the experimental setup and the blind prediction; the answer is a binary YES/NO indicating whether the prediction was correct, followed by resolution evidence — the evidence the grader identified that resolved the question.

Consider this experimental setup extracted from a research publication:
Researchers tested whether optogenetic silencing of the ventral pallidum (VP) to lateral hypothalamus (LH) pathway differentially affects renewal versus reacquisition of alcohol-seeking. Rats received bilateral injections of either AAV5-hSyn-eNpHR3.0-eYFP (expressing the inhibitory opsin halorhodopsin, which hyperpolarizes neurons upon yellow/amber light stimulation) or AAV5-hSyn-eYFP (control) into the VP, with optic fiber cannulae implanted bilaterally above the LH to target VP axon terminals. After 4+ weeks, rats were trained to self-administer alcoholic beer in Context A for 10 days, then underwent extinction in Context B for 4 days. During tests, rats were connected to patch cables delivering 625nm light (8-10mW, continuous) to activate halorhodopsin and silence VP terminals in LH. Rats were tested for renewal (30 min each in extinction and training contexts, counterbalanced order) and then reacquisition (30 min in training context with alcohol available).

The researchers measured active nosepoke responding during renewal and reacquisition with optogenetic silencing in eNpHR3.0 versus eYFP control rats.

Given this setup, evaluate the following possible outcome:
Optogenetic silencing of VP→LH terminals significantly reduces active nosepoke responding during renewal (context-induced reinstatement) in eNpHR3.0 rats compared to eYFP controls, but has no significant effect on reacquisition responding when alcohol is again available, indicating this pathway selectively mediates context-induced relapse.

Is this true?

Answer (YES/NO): YES